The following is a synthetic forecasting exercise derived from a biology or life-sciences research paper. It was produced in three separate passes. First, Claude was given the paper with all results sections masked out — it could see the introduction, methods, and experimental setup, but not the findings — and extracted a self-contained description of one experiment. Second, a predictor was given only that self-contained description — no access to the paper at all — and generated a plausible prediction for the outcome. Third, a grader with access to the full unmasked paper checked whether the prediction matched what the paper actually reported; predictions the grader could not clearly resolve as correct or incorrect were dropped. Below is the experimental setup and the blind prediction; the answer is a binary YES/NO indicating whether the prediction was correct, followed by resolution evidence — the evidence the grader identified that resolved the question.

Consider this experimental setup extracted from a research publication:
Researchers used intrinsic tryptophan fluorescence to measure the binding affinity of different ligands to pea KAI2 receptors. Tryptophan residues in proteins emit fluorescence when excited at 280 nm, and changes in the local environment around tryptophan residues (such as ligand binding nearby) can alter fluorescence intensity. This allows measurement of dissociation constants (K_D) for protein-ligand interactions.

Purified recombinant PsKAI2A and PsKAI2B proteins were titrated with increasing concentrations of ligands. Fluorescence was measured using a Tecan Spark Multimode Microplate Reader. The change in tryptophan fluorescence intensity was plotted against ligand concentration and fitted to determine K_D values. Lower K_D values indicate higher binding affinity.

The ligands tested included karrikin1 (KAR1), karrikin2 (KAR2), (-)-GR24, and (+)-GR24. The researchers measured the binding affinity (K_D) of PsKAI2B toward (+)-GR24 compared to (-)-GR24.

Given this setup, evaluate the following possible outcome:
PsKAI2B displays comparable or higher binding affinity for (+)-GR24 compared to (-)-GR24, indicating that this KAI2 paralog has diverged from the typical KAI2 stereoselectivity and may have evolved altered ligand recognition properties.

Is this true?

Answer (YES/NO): NO